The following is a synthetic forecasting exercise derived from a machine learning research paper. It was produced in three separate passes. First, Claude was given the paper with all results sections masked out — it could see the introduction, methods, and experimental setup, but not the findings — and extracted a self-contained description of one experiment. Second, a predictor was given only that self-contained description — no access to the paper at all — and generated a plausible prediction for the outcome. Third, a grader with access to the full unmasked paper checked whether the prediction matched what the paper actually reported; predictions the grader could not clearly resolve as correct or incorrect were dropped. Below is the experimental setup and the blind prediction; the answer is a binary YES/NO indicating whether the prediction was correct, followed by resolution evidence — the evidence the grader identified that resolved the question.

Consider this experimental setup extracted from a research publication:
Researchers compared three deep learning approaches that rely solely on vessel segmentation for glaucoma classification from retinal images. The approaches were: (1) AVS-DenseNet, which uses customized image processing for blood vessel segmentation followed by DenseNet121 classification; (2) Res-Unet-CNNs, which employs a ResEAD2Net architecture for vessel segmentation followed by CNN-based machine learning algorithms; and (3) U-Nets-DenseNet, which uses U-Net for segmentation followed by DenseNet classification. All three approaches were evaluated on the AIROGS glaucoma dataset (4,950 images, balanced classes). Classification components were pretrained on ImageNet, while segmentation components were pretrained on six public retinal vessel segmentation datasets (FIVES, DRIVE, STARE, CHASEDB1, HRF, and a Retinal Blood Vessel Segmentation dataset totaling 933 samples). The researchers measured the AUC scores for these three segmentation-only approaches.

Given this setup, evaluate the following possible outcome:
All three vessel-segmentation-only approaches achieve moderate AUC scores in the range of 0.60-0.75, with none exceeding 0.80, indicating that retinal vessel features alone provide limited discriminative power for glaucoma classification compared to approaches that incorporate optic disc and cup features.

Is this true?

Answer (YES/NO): NO